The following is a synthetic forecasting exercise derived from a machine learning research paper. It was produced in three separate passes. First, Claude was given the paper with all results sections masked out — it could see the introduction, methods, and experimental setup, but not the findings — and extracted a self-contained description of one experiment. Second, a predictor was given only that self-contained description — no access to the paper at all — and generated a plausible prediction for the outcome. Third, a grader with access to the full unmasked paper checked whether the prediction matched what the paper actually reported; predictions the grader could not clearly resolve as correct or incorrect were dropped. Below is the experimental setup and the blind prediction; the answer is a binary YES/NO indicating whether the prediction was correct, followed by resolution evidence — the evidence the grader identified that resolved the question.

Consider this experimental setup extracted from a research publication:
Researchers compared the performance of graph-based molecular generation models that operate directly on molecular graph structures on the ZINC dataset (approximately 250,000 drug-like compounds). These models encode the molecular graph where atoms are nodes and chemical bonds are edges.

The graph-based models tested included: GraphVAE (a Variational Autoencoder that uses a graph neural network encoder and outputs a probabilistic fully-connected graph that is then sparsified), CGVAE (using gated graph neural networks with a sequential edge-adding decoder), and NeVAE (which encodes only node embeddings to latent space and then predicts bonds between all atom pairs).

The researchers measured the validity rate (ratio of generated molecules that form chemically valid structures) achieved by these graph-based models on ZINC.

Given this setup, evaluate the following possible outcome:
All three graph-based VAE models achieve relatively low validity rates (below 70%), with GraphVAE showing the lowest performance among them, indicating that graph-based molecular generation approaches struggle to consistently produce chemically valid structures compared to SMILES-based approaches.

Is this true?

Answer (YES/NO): NO